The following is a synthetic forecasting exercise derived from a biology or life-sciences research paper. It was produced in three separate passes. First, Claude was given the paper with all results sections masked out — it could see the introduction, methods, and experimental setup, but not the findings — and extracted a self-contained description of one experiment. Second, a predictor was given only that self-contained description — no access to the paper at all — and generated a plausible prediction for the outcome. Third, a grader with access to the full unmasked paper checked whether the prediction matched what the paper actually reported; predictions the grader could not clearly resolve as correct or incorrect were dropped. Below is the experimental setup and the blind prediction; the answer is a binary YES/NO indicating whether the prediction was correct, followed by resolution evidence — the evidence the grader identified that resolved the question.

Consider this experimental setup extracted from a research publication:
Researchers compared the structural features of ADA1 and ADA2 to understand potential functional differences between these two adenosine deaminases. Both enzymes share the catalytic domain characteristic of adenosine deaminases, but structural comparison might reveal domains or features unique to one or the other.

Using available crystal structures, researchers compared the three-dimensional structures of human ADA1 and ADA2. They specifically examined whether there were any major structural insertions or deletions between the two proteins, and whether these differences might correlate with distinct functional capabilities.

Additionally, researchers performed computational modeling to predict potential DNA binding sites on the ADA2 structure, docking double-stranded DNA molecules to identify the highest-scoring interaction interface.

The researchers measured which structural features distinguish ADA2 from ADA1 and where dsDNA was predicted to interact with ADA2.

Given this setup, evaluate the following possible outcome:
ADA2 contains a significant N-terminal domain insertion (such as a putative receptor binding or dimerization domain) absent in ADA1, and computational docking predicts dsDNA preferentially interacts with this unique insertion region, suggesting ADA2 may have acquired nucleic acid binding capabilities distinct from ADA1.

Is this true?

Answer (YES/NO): NO